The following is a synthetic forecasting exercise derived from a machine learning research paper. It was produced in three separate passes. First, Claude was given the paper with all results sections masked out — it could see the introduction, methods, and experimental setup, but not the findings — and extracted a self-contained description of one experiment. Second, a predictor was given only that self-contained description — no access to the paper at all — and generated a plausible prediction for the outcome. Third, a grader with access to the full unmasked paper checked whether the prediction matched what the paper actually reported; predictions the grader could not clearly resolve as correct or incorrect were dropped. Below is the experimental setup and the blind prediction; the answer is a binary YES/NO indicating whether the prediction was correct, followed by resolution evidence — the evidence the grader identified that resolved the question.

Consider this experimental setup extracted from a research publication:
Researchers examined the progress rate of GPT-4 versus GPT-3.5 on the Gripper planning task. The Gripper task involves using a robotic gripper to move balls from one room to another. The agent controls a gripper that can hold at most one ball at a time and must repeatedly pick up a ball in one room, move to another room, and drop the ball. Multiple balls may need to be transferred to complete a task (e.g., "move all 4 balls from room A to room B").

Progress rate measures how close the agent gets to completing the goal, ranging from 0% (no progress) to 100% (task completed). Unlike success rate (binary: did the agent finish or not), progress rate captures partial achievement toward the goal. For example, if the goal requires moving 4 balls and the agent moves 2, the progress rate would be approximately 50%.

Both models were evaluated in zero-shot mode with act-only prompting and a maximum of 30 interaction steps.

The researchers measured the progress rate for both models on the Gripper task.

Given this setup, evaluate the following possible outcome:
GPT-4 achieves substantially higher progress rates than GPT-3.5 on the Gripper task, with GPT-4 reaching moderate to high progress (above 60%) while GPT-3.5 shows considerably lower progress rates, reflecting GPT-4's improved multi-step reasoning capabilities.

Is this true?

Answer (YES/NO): YES